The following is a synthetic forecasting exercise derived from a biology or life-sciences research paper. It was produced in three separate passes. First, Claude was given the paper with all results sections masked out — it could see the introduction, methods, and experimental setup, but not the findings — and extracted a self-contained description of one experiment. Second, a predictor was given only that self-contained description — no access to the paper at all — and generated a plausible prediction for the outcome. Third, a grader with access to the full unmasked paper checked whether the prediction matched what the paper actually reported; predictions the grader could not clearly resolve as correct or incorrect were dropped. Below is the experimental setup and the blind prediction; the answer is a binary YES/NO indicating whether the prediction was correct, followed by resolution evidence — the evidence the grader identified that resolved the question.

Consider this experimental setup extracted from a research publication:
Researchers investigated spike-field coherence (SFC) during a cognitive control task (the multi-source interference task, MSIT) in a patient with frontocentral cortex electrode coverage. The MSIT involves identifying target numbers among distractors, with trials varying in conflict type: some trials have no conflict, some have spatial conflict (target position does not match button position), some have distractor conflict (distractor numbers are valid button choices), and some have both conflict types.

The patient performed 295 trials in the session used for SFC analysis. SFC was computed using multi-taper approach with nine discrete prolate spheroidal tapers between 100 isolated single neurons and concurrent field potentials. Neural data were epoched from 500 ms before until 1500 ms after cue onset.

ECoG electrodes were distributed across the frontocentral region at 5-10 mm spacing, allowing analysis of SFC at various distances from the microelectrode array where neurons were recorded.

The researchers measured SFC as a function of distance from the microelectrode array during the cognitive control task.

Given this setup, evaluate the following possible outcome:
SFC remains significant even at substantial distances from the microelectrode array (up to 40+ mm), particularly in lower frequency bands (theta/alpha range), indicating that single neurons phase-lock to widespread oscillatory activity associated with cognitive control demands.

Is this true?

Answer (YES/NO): NO